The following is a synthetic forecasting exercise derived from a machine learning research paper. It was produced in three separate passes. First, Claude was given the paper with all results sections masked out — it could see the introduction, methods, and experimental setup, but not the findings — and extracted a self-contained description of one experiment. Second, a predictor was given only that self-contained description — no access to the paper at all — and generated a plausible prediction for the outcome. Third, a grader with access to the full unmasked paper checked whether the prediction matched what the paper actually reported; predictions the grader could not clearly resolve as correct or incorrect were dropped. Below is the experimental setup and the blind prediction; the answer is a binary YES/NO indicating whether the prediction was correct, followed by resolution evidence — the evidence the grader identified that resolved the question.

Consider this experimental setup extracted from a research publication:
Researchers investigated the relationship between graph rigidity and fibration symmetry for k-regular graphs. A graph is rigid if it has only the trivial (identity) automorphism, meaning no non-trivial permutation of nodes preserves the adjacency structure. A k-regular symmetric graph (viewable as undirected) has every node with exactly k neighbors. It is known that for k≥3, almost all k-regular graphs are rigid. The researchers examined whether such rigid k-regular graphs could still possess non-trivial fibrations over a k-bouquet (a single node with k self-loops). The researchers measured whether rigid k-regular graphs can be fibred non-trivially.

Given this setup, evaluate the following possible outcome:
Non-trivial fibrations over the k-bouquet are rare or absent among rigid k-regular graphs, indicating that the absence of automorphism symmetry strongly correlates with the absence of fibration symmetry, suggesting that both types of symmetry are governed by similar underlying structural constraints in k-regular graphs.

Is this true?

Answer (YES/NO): NO